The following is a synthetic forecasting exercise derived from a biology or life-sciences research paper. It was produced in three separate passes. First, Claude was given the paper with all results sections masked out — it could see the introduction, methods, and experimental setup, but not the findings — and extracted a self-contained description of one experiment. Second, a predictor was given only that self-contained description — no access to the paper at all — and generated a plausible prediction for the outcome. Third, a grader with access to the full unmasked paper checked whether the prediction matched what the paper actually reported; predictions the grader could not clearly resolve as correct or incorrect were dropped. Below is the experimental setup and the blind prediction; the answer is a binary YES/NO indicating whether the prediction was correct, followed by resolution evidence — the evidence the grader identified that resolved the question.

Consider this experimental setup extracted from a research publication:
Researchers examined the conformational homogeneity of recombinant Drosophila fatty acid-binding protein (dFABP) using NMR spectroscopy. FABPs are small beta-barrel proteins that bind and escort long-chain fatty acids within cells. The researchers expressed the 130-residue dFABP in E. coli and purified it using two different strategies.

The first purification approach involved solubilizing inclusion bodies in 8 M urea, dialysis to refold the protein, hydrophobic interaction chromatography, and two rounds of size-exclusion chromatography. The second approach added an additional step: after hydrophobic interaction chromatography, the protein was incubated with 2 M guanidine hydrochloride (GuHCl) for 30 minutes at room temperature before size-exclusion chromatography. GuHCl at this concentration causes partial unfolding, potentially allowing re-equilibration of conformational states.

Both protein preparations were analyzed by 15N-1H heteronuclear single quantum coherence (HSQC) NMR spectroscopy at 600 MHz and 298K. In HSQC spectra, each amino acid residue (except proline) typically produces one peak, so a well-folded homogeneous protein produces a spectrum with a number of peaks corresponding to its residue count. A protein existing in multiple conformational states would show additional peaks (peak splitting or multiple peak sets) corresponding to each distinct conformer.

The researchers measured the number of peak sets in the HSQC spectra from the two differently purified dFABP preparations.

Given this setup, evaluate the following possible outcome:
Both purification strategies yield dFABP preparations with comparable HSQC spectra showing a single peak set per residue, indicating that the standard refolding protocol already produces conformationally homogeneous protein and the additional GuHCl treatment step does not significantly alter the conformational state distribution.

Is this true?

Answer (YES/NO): NO